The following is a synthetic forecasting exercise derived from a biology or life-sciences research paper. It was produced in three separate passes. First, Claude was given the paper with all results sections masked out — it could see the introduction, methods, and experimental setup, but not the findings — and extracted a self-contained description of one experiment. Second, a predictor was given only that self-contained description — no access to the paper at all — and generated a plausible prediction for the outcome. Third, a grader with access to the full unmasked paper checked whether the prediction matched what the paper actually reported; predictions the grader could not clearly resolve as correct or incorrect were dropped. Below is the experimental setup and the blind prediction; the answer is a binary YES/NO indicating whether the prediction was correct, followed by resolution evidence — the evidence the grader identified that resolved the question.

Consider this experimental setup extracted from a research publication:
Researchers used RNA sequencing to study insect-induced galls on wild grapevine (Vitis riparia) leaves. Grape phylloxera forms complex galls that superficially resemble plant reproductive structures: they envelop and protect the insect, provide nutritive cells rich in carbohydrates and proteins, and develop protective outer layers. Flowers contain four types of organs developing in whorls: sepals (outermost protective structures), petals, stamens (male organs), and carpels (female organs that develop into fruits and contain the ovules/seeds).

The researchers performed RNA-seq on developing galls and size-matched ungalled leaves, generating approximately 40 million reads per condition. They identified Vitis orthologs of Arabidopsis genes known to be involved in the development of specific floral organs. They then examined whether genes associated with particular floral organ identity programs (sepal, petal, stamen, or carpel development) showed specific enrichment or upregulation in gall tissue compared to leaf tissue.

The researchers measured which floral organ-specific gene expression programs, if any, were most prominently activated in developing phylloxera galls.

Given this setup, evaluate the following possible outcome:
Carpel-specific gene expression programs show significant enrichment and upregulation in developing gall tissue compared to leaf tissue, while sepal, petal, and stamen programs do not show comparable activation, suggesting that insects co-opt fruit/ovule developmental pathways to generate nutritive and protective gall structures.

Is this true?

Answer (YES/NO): YES